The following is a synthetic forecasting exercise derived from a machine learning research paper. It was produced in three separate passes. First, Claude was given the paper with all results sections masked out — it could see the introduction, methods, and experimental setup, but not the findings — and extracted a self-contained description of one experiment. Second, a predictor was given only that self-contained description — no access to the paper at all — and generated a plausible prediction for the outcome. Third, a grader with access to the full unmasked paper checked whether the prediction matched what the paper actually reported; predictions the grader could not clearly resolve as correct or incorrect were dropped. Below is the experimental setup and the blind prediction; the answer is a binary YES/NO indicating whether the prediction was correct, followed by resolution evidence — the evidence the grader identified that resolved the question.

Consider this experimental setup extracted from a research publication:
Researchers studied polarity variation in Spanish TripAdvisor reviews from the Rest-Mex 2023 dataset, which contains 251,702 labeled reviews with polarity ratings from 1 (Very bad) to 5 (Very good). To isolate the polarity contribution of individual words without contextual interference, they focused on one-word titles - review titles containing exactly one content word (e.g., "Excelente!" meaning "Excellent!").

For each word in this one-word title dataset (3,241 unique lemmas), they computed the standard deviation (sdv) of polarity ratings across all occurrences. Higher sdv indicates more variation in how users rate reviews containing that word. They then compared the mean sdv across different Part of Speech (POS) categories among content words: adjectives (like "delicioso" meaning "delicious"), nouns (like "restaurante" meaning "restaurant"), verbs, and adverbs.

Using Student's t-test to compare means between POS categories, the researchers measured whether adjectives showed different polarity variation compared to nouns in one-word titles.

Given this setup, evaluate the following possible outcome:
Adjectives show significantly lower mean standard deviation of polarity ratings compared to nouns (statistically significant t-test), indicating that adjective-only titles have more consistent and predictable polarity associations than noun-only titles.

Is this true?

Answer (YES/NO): YES